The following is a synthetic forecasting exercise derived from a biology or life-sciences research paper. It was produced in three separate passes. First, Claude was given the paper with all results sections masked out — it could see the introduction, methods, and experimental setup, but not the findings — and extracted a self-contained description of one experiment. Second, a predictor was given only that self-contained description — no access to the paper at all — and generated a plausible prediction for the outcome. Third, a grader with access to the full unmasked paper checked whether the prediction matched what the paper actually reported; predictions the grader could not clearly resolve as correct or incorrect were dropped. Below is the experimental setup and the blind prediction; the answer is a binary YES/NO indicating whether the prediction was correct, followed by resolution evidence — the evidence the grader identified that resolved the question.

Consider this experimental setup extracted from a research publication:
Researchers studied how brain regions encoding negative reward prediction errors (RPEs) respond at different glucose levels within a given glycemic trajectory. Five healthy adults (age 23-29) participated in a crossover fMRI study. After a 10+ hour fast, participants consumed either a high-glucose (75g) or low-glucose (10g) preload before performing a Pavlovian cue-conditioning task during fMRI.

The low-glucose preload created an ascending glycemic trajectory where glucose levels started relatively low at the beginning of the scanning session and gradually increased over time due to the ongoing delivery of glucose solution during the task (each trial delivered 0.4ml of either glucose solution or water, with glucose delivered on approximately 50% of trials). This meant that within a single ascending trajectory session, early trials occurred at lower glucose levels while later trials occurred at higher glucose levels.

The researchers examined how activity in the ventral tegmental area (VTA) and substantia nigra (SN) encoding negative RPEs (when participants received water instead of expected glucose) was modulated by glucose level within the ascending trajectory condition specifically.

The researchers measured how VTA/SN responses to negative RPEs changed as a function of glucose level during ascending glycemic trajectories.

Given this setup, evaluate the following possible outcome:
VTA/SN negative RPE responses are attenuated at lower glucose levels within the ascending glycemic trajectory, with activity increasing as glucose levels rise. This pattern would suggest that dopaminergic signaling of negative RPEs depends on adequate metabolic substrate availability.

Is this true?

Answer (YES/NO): YES